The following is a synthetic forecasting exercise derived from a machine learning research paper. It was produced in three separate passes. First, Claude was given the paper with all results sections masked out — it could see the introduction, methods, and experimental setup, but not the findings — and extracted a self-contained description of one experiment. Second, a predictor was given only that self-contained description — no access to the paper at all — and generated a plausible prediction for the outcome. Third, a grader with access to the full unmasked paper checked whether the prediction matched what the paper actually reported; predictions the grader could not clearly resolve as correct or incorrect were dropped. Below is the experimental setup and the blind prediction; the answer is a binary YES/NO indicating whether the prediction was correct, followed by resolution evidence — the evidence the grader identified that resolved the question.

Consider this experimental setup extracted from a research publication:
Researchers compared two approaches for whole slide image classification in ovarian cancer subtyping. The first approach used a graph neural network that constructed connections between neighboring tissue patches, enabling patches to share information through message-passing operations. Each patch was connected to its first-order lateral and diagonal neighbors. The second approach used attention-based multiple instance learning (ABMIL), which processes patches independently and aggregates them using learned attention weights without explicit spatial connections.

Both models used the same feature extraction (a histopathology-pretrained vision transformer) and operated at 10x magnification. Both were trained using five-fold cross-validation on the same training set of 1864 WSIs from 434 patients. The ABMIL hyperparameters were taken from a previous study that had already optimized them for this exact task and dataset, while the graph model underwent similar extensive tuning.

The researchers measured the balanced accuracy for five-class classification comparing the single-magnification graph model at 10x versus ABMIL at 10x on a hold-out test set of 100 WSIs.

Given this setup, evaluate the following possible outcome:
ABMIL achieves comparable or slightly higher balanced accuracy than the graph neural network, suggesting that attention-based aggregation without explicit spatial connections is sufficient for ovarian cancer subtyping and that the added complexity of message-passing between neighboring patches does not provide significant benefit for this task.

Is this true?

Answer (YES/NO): YES